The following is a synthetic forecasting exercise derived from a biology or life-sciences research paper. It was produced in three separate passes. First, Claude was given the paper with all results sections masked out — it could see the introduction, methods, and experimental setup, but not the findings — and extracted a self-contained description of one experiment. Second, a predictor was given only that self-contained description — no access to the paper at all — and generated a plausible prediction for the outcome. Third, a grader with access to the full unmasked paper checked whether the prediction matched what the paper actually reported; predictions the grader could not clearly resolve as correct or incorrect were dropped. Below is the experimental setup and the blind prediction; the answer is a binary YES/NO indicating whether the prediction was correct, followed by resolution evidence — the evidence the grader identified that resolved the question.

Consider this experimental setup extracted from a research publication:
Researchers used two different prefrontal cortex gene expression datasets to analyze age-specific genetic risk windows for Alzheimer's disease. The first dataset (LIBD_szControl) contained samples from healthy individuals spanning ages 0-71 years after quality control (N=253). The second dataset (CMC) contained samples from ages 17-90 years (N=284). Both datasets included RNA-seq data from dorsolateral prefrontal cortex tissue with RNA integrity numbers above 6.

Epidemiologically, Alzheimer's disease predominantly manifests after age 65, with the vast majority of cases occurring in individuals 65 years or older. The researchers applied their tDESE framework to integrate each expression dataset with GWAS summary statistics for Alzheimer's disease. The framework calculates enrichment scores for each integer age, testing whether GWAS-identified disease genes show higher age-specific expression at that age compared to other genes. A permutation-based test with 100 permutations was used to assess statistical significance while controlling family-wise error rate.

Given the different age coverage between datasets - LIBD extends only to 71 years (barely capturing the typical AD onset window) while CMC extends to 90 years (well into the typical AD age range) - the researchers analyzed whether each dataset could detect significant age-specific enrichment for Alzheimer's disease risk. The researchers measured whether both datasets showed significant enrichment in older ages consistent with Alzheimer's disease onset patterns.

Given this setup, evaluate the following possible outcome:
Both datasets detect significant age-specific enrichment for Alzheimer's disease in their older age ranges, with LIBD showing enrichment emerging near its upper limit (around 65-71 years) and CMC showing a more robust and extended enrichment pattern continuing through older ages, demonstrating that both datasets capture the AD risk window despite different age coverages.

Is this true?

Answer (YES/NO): NO